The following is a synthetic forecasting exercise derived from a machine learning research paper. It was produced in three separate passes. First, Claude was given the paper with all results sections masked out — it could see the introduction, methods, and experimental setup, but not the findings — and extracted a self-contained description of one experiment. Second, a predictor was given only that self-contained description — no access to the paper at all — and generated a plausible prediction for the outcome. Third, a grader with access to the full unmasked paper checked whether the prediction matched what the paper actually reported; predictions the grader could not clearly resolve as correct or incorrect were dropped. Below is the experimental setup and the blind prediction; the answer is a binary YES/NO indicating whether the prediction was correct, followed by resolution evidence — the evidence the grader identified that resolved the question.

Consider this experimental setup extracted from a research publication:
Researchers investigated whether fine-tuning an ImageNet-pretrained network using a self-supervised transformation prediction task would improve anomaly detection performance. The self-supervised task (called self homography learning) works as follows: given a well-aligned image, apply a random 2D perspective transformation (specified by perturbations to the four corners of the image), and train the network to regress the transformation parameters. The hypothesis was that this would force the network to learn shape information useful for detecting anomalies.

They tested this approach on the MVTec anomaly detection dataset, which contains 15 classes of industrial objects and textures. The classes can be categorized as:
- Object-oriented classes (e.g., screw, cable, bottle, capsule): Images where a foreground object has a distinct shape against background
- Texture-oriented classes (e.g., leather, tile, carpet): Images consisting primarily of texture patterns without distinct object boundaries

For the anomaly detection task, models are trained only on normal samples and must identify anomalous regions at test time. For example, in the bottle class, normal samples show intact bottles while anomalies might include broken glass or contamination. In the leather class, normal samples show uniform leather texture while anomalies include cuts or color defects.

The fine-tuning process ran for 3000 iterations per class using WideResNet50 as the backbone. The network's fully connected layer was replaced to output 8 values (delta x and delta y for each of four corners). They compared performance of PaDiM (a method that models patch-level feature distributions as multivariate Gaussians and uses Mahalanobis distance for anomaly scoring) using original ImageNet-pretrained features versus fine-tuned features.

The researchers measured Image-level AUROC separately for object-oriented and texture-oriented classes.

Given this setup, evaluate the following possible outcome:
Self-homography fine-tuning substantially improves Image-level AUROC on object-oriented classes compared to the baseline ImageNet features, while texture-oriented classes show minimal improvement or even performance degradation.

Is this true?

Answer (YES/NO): YES